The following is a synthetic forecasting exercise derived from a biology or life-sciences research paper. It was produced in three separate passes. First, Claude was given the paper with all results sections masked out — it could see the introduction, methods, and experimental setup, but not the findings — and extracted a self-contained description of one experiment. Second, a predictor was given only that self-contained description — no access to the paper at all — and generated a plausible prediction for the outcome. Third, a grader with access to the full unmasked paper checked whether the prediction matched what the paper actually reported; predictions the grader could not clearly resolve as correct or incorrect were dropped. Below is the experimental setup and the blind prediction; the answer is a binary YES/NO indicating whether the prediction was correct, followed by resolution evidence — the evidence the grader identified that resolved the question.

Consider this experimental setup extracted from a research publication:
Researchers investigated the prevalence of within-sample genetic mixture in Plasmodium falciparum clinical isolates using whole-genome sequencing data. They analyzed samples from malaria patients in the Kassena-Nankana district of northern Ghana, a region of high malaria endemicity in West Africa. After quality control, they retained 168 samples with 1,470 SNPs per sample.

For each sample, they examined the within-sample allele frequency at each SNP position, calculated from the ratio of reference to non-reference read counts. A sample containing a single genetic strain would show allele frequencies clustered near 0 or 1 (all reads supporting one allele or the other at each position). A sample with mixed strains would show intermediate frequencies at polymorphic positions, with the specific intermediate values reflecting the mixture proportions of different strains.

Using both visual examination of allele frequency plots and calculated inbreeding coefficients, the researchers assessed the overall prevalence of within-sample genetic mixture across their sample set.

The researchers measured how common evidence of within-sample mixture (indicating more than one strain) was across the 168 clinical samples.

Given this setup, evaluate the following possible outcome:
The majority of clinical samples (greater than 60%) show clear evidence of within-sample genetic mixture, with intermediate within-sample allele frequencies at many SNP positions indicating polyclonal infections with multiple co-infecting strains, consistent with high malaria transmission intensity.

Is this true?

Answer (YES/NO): YES